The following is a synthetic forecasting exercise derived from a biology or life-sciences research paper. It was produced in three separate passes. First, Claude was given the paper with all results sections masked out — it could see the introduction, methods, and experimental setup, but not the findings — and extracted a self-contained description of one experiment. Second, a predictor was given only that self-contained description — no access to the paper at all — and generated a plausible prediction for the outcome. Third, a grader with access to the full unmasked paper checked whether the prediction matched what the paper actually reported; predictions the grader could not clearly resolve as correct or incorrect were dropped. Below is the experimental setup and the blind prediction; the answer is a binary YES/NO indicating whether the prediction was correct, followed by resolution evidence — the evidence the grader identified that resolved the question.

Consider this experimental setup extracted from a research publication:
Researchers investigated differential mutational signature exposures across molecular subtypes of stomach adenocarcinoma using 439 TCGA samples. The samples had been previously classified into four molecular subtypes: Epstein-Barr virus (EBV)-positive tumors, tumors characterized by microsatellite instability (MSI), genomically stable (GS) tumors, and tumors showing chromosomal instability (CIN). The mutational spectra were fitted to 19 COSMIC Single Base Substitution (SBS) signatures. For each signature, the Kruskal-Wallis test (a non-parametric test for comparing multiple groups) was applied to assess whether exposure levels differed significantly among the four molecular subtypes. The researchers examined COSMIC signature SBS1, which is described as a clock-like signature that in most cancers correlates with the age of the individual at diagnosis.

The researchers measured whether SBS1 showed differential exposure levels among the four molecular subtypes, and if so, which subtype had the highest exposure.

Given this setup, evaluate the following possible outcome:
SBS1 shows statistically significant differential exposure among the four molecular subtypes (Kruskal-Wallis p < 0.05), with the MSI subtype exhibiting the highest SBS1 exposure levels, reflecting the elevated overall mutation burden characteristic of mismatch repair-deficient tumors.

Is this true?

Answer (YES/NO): YES